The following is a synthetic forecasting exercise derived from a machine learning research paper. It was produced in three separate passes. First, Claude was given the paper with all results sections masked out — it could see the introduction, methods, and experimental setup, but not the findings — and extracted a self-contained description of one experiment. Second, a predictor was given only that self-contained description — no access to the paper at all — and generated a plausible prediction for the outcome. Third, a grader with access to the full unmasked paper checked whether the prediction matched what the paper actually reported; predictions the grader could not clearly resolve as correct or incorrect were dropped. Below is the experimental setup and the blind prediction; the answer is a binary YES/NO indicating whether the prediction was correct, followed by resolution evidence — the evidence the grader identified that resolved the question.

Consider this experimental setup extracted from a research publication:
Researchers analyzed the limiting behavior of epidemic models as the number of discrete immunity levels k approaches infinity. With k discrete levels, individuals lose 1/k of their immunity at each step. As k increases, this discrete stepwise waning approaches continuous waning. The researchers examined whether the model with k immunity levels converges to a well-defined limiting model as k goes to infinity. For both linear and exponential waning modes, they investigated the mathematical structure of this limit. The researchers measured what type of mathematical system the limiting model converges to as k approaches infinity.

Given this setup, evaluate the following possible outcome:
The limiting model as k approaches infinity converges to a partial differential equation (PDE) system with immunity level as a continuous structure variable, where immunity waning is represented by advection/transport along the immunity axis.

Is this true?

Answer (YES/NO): YES